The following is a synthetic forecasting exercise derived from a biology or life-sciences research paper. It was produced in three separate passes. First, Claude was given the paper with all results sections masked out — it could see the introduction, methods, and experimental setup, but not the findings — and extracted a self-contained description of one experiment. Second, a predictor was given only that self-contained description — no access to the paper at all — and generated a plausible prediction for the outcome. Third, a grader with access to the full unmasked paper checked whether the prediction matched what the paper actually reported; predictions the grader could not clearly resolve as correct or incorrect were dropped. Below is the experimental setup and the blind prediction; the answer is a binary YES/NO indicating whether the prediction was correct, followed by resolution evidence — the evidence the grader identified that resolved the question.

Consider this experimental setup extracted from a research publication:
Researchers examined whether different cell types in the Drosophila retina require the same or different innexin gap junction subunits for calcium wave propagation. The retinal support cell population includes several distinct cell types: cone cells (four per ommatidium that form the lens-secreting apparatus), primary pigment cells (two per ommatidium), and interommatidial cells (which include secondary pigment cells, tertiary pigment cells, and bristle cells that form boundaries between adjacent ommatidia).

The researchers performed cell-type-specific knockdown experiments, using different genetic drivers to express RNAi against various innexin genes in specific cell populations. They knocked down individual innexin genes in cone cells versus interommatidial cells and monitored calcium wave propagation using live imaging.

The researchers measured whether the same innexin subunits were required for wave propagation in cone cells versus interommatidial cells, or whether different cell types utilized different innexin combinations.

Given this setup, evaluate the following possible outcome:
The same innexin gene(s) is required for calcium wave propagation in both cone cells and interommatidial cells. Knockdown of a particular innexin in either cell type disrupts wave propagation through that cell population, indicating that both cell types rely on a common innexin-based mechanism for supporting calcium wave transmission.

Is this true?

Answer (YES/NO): NO